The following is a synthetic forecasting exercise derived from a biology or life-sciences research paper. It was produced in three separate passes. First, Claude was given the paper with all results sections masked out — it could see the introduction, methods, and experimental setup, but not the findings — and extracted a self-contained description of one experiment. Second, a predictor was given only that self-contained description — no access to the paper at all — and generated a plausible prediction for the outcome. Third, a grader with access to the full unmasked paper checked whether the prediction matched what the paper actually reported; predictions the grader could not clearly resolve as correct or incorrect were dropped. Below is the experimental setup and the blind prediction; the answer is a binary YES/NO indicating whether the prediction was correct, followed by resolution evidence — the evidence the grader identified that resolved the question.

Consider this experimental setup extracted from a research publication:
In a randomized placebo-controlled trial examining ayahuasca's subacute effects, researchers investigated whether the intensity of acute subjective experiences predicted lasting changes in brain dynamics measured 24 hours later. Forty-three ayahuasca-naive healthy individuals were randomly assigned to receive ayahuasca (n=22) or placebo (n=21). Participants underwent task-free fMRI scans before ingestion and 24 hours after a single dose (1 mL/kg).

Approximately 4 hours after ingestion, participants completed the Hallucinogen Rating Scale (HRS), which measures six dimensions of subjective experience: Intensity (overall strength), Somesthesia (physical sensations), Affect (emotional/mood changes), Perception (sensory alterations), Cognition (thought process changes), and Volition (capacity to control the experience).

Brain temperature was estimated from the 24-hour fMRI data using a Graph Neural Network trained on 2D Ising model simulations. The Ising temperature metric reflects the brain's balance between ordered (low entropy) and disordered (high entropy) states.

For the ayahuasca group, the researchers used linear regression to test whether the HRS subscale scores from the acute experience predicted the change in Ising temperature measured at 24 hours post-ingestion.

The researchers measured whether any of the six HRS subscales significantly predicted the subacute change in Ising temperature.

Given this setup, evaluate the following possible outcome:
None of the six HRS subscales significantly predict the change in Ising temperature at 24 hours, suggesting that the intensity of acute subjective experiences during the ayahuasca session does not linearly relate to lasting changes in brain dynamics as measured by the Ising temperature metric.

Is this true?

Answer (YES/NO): NO